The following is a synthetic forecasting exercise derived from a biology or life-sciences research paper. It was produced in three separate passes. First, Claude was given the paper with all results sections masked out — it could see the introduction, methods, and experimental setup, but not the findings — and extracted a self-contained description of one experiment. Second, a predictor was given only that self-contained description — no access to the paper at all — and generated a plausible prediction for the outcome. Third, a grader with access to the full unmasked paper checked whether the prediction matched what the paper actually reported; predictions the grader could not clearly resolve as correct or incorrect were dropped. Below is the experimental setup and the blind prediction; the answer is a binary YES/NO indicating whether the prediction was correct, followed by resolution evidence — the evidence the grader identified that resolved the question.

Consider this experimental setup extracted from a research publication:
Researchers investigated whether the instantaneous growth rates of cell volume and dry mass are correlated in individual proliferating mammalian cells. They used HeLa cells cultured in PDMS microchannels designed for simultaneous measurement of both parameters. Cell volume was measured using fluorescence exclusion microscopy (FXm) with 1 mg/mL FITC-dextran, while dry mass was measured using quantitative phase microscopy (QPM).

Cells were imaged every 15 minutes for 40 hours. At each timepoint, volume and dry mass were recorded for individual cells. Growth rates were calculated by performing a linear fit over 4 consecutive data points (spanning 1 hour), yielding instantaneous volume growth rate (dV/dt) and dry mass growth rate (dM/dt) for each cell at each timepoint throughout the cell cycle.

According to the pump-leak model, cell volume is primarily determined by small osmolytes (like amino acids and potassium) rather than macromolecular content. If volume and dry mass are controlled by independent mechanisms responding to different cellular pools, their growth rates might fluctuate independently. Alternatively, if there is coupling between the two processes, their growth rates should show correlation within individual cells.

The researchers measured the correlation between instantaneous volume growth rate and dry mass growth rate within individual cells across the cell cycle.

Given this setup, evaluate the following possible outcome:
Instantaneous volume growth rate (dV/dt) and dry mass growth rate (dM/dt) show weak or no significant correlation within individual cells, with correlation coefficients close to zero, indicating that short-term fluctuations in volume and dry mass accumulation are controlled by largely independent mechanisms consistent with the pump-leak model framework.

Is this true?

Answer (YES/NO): YES